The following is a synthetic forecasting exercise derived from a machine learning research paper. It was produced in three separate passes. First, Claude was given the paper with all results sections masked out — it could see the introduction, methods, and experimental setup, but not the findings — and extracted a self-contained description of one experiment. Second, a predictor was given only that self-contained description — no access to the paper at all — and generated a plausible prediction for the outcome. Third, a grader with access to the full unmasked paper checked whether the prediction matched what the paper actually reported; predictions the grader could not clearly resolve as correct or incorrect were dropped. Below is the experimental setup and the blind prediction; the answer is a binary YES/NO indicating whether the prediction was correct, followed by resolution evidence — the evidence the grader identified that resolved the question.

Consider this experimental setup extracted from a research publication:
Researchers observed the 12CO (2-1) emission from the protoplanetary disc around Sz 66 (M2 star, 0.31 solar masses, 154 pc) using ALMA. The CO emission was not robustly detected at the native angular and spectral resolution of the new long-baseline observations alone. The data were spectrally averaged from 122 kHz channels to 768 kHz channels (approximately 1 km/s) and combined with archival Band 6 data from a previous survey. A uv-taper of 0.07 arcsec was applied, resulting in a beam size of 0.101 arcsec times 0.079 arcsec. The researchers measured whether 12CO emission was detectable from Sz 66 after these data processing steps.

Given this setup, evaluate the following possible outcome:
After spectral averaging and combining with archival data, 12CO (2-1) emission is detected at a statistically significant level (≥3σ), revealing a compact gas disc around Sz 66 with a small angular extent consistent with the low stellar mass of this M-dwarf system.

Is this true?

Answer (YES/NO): YES